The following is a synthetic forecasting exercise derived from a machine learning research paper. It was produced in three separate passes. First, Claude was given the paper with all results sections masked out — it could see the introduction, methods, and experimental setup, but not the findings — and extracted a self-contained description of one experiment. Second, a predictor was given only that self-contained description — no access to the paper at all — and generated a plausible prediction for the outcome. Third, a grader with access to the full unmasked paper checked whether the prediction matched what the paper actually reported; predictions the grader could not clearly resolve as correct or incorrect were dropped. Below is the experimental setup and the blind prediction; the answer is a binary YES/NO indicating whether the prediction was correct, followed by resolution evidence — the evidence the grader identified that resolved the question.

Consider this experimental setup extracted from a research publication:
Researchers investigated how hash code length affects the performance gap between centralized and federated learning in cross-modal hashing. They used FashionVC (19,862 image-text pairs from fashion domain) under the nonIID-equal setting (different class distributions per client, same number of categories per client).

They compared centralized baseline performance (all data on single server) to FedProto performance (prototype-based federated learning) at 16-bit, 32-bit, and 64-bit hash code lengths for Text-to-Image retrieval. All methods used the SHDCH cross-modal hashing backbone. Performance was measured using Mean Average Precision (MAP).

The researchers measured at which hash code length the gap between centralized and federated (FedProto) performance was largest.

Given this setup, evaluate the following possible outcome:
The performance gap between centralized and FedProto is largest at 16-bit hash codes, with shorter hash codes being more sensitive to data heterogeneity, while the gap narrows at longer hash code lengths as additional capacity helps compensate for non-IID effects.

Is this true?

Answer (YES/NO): YES